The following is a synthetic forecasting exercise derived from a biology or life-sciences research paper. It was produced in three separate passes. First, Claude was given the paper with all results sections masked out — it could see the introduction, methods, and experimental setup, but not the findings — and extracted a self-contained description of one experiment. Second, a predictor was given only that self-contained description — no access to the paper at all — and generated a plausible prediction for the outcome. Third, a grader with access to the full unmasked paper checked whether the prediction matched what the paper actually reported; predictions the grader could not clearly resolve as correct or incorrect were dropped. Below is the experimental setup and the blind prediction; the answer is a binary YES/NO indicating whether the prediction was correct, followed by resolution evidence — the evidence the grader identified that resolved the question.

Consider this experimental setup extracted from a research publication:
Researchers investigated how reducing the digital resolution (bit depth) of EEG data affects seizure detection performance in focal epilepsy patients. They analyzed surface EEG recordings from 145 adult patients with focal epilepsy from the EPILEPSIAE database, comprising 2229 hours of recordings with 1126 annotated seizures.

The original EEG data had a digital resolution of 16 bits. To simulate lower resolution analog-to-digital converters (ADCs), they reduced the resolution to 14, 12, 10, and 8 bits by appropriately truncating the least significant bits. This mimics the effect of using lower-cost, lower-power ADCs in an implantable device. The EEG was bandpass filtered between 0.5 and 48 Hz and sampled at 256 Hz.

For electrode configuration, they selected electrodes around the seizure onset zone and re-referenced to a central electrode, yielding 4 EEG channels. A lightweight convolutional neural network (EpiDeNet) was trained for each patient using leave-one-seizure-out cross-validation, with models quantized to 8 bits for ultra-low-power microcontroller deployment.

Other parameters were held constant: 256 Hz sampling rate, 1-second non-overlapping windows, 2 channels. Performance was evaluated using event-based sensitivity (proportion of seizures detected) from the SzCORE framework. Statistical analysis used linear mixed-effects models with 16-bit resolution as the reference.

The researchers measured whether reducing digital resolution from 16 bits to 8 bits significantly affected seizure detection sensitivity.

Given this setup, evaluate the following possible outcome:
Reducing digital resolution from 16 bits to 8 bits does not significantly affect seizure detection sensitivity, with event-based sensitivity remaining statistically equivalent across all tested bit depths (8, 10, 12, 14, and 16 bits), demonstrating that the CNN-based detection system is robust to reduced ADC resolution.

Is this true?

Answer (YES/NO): NO